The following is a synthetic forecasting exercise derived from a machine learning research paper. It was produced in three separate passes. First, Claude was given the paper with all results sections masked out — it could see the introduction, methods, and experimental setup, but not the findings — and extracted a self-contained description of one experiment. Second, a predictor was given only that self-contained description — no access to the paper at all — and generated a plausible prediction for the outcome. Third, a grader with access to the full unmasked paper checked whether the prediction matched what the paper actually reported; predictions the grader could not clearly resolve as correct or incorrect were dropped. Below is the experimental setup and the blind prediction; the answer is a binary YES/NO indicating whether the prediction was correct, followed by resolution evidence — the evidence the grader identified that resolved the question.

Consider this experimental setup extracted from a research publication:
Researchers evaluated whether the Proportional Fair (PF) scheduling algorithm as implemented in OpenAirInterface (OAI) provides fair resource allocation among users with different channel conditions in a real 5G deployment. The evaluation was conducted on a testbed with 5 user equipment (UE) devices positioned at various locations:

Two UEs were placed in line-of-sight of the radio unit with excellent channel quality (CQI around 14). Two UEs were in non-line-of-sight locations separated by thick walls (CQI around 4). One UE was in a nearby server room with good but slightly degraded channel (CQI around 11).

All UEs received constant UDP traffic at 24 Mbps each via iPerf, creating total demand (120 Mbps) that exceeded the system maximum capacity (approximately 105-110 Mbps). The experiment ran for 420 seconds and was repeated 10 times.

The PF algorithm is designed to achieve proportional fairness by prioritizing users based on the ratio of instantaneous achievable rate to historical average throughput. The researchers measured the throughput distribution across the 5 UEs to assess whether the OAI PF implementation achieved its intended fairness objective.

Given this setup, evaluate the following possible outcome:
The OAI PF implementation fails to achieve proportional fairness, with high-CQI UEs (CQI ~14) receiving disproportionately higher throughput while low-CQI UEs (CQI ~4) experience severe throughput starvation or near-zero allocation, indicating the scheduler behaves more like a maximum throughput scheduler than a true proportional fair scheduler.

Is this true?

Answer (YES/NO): NO